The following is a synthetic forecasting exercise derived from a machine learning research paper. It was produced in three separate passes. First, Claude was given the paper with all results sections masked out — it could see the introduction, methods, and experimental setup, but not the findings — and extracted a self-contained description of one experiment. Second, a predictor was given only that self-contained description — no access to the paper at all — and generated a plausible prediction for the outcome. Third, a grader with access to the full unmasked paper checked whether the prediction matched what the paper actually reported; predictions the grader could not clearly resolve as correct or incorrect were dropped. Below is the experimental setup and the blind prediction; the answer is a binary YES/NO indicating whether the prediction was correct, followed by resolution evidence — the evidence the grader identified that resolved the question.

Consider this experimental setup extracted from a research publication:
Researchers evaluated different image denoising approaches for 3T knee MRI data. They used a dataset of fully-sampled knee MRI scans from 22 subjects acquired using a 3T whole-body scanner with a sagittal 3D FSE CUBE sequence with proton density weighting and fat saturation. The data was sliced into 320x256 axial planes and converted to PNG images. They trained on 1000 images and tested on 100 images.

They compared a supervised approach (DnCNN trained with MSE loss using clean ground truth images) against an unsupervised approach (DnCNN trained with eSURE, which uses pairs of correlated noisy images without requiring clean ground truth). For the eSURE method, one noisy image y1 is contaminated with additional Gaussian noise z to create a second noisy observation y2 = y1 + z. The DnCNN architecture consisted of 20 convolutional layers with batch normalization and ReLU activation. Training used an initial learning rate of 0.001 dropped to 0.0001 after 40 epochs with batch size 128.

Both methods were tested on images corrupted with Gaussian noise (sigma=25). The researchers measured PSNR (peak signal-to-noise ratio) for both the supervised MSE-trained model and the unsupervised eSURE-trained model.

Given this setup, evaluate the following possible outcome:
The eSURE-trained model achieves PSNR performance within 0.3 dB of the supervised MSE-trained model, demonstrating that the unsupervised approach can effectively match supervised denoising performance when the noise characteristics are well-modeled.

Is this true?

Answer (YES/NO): NO